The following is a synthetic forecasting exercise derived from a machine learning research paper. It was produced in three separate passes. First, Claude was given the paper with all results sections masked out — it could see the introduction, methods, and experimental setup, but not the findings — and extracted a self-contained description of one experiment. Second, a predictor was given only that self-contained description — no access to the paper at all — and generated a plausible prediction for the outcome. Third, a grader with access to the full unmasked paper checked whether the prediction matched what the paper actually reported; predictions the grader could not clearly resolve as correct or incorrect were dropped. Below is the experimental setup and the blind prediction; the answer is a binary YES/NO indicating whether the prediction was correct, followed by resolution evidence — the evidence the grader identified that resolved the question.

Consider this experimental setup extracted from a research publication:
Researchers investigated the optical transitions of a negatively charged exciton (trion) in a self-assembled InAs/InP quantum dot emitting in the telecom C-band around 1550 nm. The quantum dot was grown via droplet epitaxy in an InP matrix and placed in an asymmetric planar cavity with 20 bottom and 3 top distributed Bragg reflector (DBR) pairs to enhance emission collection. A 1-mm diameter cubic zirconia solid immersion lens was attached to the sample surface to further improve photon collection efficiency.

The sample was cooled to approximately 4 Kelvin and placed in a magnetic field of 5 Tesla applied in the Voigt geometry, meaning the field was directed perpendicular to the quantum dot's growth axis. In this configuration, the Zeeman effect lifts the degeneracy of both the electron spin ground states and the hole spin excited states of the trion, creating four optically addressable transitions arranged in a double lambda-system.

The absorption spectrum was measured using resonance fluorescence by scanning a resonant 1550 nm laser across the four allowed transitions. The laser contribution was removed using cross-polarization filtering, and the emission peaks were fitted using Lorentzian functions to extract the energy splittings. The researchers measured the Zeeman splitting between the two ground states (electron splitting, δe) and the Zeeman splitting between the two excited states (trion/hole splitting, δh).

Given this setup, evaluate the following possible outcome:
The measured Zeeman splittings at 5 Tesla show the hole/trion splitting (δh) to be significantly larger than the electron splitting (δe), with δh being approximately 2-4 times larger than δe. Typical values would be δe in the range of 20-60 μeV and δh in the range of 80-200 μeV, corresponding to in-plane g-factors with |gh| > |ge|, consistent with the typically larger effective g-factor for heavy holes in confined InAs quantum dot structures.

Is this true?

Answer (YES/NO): NO